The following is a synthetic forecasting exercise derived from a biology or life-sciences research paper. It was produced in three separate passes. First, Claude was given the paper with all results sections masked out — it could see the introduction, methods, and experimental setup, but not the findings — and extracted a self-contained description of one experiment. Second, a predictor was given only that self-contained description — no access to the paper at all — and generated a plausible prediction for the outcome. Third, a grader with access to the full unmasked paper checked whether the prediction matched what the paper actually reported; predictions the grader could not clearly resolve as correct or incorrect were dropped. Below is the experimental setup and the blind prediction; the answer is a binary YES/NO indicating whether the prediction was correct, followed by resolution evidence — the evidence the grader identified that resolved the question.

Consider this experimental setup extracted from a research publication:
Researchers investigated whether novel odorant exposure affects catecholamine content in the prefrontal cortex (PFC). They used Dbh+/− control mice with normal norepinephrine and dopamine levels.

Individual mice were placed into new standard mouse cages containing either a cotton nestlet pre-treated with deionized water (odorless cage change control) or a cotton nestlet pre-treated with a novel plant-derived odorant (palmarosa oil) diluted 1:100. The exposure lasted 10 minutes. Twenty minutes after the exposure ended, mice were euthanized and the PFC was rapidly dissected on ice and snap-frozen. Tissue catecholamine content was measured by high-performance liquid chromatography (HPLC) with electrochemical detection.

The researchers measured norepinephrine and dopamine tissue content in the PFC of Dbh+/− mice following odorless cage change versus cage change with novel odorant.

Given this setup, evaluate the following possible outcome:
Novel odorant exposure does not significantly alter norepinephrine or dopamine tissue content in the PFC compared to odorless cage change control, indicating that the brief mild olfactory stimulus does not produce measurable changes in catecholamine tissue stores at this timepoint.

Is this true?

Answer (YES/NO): NO